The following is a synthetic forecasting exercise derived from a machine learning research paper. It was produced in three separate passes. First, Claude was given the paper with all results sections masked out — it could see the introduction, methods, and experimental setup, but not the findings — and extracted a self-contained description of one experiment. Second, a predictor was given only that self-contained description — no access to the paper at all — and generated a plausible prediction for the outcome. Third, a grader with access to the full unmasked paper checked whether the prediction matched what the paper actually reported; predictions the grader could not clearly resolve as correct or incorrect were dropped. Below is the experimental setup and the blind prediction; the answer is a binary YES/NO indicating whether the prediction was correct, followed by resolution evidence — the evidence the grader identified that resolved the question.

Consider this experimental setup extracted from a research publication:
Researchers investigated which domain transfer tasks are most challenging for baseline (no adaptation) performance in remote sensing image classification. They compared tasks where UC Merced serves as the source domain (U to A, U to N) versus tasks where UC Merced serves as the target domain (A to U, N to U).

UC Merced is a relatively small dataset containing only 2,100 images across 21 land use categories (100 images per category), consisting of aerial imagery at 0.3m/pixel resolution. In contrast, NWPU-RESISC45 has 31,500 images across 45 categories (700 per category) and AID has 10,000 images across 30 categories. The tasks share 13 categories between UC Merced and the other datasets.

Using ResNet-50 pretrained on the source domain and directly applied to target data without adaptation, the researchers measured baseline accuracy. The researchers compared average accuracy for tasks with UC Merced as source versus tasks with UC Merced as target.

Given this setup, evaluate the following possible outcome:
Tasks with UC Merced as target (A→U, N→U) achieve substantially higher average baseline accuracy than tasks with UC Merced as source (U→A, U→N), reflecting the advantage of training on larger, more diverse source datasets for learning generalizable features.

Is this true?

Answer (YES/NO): YES